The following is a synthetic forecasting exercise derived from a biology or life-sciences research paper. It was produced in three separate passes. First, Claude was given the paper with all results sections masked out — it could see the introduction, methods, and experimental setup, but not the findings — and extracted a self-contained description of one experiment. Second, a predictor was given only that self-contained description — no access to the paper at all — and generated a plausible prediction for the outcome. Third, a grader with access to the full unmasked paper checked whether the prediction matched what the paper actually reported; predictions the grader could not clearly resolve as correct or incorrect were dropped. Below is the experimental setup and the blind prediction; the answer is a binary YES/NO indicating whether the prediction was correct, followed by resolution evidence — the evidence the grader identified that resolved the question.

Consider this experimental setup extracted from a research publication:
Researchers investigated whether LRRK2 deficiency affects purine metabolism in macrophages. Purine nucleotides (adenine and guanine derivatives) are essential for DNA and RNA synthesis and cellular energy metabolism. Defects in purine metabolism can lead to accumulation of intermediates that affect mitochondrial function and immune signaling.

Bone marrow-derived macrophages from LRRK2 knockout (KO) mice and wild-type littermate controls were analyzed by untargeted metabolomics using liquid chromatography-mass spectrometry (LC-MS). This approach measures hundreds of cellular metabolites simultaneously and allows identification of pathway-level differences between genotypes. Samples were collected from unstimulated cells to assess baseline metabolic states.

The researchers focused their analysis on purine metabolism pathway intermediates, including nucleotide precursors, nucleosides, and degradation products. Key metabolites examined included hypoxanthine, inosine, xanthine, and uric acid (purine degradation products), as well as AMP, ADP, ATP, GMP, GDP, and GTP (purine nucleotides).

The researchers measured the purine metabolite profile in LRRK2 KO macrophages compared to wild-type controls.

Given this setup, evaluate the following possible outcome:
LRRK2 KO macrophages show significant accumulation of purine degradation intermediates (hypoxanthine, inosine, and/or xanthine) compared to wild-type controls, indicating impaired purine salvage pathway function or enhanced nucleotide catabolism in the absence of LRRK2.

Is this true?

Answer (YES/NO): NO